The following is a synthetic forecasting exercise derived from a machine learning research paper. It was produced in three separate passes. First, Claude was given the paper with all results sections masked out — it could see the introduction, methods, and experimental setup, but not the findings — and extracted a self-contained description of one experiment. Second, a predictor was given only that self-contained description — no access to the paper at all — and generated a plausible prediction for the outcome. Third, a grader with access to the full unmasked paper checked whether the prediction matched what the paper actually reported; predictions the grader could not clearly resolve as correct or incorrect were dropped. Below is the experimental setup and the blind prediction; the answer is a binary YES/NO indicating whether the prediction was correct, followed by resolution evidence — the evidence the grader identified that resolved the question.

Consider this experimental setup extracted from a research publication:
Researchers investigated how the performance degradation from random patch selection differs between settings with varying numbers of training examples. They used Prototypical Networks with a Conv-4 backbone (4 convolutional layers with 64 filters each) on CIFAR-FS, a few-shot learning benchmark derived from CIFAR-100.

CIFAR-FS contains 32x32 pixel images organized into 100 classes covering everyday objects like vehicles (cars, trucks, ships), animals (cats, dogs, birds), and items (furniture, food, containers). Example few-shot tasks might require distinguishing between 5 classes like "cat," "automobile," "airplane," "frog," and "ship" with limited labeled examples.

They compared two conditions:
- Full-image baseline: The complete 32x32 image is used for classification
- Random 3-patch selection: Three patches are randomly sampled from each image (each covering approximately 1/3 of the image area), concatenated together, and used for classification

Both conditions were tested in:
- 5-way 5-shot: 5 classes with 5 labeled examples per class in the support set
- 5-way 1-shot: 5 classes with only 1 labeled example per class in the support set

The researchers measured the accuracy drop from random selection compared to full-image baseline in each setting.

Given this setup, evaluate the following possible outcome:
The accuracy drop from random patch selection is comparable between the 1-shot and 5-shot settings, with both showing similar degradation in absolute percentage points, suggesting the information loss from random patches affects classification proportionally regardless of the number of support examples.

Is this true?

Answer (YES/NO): NO